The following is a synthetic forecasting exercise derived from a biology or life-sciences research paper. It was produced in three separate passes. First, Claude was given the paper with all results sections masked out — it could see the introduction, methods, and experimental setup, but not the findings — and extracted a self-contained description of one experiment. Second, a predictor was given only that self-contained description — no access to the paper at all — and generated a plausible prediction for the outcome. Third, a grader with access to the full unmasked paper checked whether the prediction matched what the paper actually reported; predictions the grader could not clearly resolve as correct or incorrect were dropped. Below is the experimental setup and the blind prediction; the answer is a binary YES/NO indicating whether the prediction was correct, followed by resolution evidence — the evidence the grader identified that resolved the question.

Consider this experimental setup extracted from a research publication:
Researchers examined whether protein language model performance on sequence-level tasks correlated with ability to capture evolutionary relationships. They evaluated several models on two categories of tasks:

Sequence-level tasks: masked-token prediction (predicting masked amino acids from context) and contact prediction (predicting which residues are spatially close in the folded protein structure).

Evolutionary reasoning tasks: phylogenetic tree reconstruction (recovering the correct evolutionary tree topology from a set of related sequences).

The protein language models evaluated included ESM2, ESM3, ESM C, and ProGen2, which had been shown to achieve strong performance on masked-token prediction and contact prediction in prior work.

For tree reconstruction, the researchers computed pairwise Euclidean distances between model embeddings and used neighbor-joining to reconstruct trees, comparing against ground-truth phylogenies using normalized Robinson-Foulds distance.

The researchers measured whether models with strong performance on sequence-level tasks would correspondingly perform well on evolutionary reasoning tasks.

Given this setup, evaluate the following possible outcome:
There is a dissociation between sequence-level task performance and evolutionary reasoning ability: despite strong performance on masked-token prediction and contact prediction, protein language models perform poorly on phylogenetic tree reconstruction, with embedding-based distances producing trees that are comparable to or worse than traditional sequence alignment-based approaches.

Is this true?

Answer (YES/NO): YES